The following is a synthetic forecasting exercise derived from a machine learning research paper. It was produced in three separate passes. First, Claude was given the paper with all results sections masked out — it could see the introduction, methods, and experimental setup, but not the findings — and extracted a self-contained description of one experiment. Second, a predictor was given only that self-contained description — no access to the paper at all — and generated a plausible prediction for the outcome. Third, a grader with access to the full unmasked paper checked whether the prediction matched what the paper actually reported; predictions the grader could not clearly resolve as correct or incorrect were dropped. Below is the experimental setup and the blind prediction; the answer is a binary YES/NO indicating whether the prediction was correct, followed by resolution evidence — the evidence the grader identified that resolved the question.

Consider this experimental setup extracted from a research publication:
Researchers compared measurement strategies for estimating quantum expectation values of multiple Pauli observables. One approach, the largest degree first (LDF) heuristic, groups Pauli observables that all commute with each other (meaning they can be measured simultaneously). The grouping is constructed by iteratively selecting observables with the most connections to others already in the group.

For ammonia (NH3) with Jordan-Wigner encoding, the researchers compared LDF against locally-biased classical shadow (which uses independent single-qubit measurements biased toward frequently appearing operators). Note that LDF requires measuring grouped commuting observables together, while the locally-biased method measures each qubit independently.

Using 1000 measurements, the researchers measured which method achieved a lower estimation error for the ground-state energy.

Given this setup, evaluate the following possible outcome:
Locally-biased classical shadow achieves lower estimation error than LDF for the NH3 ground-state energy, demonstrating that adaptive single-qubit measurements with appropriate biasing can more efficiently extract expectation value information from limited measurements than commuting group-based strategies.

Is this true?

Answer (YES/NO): YES